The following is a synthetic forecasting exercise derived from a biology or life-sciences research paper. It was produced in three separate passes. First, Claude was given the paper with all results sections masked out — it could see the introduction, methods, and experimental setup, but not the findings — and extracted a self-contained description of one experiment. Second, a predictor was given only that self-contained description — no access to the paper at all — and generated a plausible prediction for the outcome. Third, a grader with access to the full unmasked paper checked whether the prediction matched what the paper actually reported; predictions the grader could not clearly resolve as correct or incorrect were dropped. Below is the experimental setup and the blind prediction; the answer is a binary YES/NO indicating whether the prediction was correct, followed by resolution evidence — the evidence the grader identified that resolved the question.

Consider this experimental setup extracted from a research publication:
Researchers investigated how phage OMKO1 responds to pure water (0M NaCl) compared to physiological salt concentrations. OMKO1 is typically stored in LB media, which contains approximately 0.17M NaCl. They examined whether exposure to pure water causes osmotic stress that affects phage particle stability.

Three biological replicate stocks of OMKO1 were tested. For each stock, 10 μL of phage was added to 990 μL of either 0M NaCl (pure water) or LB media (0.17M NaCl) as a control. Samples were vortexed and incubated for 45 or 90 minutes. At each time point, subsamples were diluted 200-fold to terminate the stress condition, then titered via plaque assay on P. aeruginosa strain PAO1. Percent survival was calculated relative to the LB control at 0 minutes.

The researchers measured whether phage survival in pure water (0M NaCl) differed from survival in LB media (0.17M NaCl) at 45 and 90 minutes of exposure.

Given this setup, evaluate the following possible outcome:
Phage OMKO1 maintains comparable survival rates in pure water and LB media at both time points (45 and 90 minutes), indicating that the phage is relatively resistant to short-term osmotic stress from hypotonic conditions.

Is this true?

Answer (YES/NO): YES